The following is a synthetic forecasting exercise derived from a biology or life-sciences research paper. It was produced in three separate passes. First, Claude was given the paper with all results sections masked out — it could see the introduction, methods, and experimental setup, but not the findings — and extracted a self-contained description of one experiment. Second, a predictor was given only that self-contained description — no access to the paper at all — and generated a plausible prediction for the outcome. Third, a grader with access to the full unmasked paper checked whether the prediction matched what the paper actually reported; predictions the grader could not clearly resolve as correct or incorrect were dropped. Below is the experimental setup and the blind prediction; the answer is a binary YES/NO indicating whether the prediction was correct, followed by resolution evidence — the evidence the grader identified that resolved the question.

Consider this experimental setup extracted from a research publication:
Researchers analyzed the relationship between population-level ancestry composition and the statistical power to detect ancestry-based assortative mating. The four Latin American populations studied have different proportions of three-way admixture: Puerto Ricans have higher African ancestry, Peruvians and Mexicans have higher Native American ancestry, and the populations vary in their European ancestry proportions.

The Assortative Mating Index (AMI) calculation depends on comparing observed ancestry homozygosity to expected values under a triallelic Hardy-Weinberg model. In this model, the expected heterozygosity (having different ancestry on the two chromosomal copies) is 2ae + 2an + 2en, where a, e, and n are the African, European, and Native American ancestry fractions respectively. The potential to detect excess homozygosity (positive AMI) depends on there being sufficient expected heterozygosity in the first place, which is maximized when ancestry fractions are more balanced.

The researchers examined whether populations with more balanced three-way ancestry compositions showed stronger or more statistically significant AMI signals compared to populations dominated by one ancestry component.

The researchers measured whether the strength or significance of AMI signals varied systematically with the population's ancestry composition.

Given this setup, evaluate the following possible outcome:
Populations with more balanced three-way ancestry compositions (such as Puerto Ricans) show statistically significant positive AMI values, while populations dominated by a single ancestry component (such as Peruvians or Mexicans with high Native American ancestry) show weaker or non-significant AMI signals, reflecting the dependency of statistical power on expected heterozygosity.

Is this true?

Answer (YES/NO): NO